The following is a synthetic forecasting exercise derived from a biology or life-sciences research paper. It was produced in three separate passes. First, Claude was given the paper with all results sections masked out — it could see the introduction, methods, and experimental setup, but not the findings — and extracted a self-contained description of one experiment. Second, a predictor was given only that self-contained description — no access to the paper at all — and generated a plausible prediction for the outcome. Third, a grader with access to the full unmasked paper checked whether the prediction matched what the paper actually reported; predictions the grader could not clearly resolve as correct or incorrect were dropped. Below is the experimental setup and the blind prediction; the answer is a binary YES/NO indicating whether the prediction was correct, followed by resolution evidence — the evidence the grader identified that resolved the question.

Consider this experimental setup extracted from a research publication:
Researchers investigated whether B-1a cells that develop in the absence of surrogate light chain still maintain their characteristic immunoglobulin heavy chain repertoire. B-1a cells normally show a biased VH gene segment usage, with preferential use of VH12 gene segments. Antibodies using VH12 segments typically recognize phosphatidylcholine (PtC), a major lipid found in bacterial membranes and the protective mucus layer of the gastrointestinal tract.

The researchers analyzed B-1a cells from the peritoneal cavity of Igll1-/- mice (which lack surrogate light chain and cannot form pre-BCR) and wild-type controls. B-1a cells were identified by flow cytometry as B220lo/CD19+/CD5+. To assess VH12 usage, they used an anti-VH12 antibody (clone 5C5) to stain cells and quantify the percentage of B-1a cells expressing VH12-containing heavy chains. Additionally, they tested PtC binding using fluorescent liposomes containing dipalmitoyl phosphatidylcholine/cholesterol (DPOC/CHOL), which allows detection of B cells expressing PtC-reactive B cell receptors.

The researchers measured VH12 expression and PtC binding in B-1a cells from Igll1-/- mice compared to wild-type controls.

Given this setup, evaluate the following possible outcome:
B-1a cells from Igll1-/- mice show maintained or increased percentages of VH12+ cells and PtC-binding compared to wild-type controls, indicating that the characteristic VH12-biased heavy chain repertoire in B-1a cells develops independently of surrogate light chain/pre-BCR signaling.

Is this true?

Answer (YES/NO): YES